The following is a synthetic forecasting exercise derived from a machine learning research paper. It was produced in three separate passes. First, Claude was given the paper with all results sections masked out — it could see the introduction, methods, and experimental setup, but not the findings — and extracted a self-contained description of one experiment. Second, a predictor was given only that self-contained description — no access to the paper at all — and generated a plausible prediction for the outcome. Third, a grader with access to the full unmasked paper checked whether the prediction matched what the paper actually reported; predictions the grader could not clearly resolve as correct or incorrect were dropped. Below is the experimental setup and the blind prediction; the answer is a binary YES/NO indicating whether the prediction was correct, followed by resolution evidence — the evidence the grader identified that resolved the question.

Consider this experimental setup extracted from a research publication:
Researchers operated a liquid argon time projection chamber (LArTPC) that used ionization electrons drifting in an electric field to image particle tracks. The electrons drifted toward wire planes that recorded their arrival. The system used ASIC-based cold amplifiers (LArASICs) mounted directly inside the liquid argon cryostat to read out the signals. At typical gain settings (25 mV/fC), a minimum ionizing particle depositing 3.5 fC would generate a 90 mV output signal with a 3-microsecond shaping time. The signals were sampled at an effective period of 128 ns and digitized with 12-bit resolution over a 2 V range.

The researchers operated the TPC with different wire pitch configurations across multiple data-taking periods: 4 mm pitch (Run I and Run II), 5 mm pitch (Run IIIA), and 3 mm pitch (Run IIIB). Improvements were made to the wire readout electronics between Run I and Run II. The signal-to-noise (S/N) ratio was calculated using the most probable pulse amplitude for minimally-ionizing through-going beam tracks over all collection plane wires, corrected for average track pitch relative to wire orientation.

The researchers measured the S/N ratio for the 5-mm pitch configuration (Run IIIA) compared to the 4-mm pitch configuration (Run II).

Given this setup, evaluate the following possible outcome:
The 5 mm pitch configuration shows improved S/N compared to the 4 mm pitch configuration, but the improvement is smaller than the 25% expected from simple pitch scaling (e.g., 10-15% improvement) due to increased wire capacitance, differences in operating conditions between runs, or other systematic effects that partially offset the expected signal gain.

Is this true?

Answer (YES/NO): NO